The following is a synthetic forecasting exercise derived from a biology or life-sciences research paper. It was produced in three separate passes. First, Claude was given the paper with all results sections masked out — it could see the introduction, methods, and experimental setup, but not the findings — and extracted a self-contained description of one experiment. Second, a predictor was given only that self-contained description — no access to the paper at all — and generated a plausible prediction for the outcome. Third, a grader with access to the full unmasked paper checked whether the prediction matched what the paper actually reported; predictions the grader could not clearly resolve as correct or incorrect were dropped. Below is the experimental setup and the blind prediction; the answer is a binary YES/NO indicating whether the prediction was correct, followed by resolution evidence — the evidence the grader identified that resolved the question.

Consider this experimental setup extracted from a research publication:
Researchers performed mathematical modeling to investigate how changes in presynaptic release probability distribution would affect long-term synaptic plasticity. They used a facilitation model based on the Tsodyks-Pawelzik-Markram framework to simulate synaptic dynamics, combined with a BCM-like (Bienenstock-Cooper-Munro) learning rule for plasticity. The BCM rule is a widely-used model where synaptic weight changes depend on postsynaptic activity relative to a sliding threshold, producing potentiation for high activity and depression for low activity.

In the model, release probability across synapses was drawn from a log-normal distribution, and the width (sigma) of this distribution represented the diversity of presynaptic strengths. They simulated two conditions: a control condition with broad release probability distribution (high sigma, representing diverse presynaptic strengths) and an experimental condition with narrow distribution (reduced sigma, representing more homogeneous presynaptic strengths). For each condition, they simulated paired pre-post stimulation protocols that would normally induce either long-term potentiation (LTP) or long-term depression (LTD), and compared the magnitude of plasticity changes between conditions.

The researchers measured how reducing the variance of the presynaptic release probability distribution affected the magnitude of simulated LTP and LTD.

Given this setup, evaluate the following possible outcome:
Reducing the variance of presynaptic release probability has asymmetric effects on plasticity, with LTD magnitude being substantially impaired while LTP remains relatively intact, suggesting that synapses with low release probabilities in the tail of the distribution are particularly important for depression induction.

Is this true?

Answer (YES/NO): NO